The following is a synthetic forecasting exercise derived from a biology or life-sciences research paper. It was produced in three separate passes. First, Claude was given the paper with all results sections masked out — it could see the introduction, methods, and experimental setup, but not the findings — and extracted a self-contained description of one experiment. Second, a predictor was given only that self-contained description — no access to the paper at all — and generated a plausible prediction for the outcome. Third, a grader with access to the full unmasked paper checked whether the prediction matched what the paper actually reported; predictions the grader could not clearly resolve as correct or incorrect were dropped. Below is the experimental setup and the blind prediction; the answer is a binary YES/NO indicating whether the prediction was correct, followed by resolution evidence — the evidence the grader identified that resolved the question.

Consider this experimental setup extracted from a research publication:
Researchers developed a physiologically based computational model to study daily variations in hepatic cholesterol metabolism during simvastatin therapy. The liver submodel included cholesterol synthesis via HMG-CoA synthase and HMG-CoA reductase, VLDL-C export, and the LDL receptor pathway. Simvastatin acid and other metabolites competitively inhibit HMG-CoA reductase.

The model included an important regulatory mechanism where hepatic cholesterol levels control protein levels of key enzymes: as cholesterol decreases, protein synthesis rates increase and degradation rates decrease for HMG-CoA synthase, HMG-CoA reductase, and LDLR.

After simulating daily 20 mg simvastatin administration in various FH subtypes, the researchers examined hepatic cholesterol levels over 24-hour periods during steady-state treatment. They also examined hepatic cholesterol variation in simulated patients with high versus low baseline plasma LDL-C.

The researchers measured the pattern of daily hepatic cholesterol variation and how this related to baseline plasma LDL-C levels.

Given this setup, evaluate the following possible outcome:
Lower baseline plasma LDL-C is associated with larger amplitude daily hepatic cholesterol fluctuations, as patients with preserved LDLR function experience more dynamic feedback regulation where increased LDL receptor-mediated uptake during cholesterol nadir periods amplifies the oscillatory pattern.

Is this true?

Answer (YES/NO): YES